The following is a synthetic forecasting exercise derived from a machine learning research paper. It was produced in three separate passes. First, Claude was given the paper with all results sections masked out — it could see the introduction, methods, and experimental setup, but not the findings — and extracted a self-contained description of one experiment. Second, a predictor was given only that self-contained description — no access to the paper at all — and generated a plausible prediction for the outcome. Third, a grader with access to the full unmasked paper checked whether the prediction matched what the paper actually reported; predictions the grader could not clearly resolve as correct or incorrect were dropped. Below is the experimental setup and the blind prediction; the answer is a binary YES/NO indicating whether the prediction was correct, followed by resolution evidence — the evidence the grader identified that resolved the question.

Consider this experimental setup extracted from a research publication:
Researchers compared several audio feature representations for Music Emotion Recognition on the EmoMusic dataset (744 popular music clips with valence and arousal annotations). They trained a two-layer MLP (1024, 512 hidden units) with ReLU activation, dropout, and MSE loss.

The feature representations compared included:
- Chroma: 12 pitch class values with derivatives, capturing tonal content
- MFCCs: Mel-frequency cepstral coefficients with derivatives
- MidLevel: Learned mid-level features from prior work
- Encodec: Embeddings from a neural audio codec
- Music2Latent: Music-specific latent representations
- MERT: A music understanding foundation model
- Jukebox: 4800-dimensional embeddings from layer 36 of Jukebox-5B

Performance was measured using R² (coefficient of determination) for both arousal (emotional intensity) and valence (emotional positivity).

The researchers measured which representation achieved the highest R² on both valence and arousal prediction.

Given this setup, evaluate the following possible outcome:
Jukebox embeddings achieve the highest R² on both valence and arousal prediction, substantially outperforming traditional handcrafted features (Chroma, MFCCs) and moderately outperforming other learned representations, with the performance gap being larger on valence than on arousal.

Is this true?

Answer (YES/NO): NO